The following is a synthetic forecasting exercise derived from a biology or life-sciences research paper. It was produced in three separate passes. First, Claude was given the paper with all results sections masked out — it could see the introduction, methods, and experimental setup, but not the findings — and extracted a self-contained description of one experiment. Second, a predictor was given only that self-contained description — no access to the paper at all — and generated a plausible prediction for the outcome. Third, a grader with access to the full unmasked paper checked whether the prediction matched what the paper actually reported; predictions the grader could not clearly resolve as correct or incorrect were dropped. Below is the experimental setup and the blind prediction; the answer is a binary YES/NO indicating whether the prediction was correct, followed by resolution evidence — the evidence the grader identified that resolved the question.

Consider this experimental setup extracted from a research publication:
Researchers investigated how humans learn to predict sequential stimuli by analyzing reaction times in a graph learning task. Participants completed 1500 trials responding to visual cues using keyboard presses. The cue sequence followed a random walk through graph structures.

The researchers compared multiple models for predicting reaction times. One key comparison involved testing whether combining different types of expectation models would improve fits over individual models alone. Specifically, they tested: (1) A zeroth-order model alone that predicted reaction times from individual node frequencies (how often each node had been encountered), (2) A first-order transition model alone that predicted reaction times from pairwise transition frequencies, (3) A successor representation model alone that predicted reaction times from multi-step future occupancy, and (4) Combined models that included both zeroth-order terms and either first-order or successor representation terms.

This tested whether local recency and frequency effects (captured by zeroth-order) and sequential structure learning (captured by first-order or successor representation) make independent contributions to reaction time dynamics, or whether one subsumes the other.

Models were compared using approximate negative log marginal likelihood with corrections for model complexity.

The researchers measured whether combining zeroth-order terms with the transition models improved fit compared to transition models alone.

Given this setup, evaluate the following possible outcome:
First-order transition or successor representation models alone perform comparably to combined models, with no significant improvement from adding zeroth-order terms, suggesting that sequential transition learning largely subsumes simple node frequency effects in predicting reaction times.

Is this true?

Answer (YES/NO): NO